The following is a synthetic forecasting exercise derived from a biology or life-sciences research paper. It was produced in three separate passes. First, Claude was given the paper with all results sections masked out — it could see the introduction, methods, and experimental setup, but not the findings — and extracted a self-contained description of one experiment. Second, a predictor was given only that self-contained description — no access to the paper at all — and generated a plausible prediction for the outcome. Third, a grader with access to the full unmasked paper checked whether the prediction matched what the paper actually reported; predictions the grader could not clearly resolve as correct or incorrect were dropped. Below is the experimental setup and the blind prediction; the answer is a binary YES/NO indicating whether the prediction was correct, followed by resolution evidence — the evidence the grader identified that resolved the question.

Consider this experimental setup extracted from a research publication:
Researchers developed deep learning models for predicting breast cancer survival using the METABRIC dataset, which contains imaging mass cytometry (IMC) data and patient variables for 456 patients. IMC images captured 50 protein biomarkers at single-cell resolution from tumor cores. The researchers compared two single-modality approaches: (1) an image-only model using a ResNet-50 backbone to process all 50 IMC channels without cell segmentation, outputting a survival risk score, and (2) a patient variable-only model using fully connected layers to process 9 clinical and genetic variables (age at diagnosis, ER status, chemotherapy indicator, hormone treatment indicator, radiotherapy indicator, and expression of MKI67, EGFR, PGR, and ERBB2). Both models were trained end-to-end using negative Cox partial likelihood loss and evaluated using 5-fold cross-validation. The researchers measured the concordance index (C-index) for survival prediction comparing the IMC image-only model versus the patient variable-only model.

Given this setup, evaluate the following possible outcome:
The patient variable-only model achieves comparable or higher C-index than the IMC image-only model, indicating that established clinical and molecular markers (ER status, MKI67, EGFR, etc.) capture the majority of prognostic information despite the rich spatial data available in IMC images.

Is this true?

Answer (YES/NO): YES